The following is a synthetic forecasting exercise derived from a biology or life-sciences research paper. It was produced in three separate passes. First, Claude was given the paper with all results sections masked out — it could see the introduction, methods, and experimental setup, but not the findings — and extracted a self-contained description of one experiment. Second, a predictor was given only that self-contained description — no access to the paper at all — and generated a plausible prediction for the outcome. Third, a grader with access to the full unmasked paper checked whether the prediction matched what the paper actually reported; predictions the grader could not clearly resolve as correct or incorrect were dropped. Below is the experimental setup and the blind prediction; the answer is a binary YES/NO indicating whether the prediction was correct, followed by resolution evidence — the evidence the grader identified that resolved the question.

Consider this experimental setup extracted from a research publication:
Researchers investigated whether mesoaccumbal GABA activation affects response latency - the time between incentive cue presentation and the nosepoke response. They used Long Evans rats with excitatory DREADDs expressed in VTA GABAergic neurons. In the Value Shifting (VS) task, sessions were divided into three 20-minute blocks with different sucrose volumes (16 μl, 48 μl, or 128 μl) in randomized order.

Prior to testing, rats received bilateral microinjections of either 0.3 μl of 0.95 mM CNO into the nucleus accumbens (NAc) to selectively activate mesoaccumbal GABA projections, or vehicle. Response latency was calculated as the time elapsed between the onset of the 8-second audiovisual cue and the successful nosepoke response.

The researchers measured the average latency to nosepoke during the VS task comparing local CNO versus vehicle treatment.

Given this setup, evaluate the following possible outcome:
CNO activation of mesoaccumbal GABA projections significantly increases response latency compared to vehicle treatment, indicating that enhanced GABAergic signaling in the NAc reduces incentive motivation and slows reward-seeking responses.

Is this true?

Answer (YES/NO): NO